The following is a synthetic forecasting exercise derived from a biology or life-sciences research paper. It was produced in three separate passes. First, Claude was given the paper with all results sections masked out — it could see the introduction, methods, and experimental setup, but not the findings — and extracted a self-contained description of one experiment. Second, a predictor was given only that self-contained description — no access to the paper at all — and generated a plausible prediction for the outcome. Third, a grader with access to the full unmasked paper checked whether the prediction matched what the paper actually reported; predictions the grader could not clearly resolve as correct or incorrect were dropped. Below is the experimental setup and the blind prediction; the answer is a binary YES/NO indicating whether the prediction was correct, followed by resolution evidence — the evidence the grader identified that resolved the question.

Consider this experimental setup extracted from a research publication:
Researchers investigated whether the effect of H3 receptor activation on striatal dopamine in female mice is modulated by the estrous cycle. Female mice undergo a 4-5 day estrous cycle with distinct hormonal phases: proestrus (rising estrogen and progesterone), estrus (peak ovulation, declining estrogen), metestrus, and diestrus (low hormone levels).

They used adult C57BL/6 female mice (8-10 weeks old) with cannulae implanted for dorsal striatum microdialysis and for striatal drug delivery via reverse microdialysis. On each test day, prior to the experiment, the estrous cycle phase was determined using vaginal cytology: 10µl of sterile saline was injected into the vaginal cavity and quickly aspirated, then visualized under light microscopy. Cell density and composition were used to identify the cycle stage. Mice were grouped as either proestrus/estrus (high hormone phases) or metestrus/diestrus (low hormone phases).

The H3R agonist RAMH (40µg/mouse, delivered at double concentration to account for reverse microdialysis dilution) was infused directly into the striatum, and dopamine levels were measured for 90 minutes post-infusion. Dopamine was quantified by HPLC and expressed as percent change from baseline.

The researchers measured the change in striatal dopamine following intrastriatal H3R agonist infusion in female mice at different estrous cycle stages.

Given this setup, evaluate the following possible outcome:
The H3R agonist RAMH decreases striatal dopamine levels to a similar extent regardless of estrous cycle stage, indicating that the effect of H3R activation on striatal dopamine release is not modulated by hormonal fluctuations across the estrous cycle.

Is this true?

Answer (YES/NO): NO